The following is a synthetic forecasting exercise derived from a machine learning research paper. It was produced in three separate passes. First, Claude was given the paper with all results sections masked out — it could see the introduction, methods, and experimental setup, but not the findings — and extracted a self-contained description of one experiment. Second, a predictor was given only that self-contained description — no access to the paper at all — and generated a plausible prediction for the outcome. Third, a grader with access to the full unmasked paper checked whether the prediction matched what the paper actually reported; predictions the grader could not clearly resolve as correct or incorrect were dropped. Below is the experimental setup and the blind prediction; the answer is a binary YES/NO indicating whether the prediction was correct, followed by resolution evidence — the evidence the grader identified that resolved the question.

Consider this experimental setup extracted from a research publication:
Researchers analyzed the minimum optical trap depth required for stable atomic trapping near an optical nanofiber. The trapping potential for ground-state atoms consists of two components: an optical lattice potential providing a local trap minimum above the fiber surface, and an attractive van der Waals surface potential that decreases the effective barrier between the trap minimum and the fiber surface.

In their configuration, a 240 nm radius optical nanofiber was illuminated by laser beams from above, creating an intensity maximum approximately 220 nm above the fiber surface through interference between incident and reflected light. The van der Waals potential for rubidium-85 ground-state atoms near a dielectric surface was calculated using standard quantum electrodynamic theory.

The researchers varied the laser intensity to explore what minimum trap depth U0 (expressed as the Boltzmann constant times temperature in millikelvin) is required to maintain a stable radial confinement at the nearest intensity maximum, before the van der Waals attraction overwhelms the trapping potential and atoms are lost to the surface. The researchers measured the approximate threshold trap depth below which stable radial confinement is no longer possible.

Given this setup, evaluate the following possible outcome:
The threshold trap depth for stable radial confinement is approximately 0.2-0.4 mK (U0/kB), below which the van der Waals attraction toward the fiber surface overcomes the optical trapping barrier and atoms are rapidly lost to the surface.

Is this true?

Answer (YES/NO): NO